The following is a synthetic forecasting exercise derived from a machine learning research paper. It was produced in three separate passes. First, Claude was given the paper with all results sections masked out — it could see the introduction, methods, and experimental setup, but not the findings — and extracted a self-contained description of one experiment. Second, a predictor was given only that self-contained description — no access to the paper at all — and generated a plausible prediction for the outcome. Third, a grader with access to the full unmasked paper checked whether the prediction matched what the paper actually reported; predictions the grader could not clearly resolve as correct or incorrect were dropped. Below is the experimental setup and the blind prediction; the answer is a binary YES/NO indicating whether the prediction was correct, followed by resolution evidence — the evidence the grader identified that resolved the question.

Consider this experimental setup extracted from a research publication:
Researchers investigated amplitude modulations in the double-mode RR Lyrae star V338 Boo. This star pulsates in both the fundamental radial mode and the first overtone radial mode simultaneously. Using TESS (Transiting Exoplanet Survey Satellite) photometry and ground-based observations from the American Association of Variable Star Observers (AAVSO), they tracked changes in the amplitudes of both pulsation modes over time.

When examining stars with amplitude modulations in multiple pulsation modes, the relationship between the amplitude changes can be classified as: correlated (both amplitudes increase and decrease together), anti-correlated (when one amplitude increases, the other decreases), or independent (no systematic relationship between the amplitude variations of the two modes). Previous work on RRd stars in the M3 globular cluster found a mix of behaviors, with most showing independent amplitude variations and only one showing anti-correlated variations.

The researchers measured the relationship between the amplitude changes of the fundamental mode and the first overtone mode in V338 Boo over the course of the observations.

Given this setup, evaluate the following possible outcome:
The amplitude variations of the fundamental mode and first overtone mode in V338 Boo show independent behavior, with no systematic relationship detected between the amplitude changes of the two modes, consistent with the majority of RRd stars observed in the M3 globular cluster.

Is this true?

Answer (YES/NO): NO